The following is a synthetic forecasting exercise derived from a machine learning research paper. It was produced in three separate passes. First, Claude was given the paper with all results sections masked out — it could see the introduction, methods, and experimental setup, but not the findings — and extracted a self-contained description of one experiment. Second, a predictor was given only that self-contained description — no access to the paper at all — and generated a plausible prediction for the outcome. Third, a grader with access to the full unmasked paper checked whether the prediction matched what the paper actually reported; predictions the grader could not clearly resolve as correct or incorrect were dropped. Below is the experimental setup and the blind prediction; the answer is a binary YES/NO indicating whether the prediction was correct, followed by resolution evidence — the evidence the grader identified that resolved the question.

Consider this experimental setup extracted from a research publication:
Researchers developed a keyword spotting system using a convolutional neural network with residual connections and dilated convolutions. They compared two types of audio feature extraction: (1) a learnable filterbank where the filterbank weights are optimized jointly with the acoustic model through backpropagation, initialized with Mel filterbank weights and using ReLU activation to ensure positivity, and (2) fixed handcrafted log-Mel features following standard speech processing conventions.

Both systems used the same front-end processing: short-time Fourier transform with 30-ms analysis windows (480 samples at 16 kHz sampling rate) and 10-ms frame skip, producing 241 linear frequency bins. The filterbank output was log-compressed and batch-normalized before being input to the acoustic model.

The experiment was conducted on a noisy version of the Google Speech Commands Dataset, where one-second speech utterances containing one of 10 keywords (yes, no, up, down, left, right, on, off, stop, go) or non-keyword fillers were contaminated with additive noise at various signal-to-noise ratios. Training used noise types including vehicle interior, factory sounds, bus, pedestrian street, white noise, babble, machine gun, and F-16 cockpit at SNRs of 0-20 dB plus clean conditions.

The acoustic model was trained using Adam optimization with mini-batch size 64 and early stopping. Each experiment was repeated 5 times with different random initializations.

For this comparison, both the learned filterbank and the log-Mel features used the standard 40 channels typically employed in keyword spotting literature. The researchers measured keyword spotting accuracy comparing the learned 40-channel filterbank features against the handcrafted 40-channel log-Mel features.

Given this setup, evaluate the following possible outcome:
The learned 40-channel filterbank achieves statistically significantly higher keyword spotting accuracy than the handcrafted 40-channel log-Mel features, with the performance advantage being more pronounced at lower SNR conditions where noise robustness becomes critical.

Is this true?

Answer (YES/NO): NO